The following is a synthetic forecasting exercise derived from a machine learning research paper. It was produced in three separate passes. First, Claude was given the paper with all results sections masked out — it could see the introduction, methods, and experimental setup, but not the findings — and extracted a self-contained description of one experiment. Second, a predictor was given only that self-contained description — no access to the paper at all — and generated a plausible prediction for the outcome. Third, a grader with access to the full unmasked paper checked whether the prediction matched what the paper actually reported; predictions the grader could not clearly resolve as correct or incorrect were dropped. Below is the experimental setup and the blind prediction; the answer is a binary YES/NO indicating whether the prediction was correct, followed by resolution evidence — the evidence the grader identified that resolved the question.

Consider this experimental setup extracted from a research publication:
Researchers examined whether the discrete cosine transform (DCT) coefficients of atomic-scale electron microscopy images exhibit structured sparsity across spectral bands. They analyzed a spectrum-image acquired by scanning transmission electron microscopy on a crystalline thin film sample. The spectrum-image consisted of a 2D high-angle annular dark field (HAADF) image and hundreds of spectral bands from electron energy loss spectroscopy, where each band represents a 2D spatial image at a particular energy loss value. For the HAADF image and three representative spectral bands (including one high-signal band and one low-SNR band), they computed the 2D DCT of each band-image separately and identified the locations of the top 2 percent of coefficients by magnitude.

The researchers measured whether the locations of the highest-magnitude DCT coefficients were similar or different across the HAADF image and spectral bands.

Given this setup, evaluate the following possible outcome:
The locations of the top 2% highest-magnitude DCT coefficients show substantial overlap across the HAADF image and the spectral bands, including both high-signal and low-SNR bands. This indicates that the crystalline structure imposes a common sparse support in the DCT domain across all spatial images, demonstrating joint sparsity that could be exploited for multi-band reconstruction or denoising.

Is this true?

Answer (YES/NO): YES